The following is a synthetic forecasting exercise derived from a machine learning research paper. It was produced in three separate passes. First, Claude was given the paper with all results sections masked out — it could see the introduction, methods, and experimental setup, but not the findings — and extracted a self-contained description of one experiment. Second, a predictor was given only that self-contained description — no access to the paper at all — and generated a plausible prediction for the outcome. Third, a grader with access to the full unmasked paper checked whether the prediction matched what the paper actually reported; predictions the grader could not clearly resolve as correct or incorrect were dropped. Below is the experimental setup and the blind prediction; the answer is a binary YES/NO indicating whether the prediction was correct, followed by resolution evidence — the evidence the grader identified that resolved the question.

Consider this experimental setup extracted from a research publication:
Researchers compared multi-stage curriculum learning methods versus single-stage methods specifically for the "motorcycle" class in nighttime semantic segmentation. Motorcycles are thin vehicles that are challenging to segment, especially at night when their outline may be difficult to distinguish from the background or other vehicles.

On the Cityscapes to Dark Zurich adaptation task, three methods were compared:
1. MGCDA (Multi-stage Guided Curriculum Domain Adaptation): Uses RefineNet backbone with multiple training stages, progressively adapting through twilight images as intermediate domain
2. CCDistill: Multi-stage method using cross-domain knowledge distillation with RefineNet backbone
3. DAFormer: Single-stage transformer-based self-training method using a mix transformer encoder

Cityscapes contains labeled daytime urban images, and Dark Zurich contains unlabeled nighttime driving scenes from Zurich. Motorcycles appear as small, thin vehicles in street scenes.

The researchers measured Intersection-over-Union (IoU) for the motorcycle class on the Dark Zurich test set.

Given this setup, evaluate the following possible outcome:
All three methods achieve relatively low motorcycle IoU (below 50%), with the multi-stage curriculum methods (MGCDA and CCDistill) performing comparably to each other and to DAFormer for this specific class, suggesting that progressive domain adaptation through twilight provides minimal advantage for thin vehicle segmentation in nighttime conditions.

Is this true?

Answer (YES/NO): NO